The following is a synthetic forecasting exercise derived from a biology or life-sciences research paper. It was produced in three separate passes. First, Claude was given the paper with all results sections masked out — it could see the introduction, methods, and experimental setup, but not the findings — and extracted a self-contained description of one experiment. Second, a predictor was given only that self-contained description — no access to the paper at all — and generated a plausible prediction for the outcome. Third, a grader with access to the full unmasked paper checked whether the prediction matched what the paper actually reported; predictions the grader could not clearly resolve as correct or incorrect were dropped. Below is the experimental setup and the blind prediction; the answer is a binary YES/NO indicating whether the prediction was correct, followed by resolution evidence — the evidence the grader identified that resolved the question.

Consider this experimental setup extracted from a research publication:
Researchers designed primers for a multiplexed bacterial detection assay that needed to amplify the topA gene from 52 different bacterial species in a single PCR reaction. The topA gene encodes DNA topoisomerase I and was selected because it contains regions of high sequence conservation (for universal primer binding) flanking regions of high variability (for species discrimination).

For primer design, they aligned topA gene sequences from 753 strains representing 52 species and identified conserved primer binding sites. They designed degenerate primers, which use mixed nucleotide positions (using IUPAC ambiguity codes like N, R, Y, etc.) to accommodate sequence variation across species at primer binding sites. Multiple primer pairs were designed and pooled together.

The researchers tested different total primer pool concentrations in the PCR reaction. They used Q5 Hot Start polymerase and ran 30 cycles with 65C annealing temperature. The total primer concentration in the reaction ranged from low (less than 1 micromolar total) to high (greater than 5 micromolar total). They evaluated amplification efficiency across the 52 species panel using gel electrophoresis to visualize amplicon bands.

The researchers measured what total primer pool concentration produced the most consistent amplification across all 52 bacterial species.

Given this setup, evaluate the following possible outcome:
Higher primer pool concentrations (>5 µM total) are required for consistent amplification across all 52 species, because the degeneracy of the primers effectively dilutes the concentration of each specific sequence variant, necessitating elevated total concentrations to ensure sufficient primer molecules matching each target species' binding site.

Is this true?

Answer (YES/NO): NO